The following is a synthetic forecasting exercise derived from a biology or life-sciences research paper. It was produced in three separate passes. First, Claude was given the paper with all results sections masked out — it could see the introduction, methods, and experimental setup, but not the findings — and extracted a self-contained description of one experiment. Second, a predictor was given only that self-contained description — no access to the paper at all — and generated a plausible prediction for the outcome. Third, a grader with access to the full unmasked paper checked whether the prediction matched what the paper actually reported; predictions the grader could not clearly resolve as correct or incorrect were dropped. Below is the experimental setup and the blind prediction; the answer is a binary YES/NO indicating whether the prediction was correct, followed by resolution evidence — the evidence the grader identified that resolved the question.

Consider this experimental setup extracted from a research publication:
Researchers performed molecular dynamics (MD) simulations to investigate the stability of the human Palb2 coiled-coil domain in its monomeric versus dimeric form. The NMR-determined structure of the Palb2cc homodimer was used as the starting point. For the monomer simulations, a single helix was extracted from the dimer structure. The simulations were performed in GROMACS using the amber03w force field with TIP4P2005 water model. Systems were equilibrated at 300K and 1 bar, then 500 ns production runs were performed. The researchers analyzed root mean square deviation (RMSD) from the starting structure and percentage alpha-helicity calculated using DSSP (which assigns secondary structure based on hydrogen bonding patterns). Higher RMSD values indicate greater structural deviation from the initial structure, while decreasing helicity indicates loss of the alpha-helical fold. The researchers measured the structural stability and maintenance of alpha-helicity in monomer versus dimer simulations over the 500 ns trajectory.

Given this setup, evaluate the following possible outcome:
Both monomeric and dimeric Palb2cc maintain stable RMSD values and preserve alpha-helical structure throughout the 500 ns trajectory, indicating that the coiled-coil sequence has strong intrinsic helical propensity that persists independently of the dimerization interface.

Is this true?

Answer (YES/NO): NO